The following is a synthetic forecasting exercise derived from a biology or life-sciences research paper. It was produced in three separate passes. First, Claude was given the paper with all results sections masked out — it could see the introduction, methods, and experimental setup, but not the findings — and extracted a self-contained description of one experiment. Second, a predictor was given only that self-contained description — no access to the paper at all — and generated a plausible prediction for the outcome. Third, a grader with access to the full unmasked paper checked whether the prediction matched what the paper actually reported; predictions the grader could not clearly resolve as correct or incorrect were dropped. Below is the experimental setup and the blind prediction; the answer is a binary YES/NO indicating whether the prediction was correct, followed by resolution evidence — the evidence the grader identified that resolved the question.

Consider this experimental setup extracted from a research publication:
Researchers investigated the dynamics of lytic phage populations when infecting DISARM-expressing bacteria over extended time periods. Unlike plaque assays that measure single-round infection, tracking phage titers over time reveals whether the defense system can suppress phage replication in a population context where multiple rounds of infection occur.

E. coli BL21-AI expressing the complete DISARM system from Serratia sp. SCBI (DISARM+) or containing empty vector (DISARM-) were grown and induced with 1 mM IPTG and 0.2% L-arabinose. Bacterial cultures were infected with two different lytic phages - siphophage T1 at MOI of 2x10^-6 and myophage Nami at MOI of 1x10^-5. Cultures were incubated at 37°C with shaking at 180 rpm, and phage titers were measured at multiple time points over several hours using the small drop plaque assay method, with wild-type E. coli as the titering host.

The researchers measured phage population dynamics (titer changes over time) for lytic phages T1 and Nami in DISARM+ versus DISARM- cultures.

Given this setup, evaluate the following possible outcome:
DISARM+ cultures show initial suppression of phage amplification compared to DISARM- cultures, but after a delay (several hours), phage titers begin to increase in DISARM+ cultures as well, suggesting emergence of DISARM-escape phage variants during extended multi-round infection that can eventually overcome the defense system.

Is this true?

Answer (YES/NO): NO